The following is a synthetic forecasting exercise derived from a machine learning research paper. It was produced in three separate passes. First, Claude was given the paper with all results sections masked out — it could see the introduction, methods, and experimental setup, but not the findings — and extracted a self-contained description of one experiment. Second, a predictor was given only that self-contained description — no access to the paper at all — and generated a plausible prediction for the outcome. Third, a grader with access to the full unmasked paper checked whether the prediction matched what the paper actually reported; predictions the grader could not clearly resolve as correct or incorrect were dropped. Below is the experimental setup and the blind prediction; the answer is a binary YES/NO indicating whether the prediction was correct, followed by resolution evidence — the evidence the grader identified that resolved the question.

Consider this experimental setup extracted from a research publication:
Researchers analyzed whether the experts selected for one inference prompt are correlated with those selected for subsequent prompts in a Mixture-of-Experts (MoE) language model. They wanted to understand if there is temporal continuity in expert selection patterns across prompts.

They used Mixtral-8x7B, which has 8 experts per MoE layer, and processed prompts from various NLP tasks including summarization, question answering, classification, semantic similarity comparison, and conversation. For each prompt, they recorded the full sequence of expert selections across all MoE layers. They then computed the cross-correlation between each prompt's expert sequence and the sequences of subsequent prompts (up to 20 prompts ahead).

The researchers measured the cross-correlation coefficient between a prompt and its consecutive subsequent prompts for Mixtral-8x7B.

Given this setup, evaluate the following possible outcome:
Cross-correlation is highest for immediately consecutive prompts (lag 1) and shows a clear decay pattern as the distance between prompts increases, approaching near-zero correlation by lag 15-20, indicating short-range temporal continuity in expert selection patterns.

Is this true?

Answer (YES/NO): NO